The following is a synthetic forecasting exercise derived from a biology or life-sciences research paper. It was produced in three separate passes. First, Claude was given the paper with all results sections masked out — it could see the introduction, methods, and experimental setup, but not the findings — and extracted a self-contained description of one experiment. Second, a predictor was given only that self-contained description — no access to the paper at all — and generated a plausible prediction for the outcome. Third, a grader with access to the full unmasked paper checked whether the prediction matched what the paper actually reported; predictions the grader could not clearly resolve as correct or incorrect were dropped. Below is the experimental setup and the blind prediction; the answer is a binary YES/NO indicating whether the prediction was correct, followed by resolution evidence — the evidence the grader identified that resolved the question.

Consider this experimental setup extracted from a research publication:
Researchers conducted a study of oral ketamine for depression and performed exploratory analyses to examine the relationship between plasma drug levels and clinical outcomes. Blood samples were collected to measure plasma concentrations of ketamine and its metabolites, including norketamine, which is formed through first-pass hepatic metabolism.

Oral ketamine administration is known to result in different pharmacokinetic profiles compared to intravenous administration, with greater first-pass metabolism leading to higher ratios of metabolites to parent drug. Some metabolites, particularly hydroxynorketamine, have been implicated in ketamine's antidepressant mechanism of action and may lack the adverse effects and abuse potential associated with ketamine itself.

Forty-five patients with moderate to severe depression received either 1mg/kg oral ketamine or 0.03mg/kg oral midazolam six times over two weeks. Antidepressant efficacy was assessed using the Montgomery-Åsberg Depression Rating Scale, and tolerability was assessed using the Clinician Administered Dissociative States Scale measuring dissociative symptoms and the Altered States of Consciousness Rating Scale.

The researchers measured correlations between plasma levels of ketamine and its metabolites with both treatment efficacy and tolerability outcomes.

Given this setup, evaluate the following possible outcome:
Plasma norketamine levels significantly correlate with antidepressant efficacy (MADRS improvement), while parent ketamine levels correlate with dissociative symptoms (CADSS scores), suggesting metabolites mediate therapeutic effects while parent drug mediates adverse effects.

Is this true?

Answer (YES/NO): NO